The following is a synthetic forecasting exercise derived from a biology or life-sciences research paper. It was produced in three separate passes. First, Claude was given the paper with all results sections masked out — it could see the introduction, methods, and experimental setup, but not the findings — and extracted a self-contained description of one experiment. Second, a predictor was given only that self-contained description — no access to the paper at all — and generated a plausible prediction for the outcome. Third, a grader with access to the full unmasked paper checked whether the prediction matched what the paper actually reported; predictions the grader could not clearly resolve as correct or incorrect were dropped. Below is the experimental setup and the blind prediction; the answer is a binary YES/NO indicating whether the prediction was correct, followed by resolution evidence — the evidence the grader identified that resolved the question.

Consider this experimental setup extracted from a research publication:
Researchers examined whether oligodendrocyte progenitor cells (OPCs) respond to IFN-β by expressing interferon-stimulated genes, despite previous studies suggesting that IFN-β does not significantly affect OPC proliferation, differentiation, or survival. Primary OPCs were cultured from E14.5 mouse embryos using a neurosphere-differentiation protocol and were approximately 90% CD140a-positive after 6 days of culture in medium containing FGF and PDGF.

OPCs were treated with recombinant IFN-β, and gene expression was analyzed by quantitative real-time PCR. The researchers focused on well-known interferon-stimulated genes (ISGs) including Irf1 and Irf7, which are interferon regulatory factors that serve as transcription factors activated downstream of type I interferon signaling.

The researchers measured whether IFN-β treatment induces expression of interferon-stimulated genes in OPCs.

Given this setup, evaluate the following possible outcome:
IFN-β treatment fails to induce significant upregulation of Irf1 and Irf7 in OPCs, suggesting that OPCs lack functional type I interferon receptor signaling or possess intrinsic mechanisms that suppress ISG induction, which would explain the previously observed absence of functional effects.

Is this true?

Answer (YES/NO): NO